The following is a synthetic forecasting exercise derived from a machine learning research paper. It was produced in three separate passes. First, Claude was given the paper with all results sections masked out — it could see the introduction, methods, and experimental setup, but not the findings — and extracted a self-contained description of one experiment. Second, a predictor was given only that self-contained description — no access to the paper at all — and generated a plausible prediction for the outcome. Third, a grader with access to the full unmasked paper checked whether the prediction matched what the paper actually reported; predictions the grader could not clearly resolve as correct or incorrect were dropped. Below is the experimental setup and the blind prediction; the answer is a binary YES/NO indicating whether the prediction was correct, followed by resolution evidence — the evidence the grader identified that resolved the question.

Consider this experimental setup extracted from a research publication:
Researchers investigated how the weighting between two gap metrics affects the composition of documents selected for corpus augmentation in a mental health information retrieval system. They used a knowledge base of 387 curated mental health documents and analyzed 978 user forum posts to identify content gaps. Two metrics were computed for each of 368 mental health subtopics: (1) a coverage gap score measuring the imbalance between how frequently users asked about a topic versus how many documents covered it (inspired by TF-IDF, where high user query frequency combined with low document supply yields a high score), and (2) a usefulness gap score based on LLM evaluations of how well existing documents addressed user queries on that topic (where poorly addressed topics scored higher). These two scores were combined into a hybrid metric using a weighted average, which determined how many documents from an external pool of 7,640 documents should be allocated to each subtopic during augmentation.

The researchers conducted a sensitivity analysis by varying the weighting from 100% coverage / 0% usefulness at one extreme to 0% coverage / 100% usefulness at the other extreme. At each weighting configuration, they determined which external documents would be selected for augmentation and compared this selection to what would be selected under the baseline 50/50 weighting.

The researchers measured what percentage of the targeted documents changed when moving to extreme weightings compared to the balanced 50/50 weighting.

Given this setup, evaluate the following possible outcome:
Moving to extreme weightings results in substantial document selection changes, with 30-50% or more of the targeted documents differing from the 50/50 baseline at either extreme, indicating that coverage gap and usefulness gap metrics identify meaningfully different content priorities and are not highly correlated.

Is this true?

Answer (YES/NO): NO